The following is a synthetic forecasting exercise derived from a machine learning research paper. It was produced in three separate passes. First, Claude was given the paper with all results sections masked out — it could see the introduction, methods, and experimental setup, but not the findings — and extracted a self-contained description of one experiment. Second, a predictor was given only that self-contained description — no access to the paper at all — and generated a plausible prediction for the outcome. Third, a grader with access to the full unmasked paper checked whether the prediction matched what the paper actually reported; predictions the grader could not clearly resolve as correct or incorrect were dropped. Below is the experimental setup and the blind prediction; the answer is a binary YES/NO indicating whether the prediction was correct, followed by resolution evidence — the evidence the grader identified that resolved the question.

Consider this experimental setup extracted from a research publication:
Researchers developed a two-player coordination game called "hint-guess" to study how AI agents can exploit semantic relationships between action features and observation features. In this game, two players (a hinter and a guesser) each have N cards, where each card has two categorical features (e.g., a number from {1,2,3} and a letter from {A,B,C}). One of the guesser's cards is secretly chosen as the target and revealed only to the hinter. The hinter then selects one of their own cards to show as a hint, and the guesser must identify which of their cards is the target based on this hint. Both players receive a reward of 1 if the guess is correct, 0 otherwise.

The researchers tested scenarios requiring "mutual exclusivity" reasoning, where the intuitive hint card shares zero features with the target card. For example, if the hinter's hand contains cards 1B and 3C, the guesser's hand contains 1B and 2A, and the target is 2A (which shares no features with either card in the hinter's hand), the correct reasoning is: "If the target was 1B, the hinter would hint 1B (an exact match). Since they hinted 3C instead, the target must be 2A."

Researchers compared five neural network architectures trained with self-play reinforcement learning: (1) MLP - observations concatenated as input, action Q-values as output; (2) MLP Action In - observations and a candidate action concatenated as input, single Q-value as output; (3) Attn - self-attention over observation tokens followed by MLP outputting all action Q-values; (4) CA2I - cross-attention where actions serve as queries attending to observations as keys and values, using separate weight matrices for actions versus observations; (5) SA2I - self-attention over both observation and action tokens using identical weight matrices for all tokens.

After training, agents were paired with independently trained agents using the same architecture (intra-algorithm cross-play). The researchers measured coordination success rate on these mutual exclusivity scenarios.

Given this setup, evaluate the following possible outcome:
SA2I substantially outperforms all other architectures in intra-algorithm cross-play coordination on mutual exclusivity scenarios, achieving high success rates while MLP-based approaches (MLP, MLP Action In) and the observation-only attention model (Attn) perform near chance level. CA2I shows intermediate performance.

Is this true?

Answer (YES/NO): NO